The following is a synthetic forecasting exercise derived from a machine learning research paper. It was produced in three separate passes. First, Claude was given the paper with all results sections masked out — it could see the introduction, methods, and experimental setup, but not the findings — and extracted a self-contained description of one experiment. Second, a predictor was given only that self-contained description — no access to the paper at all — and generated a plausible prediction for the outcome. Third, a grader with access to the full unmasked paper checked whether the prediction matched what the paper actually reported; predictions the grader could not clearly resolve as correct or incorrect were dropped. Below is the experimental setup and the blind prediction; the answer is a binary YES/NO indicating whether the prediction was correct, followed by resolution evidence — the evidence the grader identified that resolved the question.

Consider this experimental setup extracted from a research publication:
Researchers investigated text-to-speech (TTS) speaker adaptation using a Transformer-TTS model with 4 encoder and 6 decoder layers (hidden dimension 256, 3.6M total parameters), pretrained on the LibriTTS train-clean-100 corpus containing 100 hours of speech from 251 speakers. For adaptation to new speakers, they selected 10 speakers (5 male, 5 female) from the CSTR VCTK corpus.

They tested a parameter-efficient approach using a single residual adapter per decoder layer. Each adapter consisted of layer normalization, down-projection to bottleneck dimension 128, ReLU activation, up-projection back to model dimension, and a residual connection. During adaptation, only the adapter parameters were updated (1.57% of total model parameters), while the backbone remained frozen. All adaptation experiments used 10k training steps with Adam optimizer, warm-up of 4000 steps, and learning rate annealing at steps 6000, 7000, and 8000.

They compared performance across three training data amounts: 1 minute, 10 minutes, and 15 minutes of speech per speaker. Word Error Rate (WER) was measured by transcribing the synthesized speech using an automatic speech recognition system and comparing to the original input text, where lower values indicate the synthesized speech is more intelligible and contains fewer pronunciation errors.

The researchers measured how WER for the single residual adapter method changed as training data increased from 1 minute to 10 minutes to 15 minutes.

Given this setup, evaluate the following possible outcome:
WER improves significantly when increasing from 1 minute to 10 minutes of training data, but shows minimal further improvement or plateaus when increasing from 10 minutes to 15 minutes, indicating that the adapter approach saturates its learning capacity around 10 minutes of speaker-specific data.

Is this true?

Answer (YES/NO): NO